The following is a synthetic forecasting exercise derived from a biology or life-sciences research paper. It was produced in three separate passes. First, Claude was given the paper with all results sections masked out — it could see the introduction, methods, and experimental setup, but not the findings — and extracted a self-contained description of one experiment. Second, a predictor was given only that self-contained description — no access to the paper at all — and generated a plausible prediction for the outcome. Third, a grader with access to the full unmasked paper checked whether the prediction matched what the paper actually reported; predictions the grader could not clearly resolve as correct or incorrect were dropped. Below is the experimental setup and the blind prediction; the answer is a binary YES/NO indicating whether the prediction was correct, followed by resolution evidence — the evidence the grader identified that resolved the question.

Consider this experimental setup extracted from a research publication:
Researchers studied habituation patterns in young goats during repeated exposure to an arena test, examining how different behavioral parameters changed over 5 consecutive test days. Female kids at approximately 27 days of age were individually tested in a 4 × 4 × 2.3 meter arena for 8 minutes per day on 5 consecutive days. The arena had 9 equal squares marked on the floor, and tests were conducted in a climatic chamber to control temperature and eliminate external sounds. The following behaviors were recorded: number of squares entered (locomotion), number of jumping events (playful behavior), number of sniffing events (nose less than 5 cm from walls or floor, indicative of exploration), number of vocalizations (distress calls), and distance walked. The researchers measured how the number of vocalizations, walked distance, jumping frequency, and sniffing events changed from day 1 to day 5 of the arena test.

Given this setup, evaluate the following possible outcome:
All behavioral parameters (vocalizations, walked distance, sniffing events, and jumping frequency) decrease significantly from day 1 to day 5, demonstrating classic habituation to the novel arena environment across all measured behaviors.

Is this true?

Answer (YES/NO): NO